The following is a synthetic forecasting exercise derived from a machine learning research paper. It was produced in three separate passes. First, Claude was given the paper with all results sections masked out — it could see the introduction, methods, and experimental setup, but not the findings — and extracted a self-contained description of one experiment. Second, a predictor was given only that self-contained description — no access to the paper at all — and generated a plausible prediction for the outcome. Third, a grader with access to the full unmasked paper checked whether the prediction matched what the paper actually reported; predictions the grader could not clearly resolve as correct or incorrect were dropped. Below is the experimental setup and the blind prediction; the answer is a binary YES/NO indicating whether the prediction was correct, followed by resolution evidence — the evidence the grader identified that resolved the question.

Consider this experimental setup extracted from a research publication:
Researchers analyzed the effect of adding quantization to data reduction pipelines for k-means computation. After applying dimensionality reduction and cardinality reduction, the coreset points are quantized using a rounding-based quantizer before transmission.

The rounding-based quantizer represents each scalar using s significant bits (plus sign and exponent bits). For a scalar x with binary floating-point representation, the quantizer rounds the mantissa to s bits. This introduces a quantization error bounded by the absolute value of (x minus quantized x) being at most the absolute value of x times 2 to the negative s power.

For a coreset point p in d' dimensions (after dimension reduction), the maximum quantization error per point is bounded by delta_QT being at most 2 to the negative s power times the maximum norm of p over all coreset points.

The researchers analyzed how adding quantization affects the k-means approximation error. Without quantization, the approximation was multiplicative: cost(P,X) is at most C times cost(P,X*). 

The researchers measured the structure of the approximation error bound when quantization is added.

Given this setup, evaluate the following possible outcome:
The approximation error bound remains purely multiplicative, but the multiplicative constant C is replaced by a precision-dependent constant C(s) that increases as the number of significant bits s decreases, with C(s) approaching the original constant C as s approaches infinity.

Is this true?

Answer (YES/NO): NO